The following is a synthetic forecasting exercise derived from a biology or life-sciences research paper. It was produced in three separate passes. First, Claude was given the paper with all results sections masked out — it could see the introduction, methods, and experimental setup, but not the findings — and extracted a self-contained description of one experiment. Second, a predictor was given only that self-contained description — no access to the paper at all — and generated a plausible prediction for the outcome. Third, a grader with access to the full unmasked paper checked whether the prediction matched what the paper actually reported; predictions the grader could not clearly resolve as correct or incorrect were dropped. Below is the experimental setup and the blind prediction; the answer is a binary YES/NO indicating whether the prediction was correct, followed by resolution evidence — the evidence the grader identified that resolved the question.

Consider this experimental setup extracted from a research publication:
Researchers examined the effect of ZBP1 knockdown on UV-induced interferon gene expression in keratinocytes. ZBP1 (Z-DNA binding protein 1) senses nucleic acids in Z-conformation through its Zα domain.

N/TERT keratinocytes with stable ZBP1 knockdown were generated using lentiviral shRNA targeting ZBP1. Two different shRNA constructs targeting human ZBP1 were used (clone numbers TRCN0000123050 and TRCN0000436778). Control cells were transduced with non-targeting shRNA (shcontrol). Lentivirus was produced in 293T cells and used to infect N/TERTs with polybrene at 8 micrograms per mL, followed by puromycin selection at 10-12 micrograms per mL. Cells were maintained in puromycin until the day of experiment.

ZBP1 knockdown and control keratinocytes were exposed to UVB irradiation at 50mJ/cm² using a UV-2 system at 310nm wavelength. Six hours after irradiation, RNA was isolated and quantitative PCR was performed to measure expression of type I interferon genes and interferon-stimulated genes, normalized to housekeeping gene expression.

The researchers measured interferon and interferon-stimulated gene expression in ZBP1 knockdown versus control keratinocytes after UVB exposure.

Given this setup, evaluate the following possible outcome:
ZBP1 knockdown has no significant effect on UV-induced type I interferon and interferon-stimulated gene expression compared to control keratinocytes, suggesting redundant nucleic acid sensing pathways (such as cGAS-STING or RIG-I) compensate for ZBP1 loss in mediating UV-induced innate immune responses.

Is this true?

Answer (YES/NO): NO